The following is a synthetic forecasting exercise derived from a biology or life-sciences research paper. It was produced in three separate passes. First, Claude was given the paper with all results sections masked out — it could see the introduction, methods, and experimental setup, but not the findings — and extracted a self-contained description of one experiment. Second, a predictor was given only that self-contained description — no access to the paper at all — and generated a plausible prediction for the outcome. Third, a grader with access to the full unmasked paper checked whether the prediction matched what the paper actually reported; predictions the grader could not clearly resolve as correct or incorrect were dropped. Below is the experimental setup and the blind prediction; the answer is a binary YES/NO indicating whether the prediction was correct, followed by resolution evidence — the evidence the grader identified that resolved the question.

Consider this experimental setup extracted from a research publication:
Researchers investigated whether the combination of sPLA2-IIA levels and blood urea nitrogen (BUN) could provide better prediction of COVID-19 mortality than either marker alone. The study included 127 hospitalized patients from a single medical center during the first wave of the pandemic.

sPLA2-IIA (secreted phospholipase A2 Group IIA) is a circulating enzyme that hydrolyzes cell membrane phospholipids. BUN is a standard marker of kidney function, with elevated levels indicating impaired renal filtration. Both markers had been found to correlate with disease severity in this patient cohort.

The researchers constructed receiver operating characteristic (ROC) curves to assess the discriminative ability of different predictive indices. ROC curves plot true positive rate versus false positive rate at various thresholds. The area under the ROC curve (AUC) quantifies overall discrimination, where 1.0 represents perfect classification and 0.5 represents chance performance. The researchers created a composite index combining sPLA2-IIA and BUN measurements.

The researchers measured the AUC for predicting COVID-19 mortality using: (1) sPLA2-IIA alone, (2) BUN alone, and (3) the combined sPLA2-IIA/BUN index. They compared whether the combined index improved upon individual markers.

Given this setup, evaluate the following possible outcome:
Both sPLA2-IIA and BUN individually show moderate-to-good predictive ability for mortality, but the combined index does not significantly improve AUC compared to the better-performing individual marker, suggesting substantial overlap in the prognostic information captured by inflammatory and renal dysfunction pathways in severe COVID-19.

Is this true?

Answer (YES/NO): NO